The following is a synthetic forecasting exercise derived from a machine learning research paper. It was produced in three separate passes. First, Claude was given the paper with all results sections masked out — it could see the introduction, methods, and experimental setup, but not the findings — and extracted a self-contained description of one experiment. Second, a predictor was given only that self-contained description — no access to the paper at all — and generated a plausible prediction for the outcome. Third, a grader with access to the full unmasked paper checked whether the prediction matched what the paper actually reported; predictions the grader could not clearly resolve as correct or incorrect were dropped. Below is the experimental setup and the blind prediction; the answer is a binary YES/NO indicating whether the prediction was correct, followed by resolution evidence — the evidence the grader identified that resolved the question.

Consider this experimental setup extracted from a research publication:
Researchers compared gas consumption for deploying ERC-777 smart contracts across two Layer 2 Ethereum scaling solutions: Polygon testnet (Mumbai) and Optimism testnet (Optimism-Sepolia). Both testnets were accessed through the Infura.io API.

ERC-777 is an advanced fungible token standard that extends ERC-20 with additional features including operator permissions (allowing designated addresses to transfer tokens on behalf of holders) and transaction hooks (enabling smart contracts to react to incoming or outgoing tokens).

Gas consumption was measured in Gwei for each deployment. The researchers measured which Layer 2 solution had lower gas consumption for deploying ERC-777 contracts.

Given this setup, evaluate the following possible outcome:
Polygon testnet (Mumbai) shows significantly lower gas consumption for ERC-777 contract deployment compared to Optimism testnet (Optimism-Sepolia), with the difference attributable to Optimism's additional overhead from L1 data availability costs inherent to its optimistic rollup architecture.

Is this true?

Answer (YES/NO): NO